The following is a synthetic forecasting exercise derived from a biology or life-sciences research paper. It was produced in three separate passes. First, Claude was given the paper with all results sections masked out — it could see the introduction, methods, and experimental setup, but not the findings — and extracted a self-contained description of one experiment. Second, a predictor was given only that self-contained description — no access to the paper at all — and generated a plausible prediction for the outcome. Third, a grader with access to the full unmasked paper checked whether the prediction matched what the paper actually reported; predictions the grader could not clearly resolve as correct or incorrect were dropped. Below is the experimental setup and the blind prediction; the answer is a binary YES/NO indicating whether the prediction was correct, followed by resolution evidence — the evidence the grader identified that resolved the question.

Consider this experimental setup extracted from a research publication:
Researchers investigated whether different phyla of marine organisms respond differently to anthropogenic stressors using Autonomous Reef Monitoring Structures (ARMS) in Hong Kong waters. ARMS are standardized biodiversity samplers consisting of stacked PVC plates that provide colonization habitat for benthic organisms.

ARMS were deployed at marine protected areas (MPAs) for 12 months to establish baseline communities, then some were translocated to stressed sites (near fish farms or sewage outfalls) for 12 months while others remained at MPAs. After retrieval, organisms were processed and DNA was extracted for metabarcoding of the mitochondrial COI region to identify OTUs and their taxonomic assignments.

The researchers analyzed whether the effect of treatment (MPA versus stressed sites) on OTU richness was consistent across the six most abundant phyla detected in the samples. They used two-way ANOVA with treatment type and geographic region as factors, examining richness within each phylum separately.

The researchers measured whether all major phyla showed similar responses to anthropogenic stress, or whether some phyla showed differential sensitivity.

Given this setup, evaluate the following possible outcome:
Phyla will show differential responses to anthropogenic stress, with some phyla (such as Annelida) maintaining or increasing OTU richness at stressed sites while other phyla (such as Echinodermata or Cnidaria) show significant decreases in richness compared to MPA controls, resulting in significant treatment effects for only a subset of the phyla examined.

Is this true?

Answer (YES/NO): NO